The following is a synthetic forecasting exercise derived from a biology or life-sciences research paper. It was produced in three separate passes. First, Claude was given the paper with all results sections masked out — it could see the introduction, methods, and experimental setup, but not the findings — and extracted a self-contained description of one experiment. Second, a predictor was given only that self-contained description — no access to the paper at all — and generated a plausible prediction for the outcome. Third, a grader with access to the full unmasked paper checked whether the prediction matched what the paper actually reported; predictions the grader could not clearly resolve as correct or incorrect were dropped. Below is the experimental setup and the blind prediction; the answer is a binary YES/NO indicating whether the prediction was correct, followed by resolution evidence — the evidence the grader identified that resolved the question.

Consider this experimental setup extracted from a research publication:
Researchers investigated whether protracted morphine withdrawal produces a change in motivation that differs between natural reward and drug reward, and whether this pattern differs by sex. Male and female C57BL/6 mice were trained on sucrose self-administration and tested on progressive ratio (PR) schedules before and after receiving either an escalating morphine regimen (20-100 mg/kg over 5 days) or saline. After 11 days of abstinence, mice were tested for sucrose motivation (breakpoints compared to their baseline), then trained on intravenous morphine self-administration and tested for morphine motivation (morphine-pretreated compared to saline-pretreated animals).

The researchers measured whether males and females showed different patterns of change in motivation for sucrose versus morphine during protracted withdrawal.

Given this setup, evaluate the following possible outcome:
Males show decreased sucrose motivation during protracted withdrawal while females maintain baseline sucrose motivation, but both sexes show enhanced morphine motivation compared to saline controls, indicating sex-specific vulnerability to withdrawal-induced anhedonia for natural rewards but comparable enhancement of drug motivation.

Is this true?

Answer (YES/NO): YES